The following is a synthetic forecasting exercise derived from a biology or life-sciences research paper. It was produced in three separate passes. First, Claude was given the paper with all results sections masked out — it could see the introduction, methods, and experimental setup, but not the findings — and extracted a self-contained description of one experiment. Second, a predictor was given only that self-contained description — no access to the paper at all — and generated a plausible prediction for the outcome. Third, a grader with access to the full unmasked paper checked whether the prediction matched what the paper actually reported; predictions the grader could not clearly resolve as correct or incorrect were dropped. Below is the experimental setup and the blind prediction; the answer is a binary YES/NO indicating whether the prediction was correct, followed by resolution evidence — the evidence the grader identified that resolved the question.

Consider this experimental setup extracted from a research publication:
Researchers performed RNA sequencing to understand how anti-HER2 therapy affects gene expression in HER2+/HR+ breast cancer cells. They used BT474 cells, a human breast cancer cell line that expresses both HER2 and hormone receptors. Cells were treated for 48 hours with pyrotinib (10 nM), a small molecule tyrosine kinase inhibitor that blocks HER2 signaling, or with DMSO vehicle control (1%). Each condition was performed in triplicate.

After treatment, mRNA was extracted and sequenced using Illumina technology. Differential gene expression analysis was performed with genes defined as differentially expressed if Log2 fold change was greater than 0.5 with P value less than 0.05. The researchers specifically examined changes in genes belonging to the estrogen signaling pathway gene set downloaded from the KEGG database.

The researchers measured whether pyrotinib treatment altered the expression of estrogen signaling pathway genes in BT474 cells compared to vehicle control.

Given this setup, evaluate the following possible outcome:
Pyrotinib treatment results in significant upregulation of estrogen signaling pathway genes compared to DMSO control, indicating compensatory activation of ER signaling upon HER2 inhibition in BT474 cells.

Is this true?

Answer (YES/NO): YES